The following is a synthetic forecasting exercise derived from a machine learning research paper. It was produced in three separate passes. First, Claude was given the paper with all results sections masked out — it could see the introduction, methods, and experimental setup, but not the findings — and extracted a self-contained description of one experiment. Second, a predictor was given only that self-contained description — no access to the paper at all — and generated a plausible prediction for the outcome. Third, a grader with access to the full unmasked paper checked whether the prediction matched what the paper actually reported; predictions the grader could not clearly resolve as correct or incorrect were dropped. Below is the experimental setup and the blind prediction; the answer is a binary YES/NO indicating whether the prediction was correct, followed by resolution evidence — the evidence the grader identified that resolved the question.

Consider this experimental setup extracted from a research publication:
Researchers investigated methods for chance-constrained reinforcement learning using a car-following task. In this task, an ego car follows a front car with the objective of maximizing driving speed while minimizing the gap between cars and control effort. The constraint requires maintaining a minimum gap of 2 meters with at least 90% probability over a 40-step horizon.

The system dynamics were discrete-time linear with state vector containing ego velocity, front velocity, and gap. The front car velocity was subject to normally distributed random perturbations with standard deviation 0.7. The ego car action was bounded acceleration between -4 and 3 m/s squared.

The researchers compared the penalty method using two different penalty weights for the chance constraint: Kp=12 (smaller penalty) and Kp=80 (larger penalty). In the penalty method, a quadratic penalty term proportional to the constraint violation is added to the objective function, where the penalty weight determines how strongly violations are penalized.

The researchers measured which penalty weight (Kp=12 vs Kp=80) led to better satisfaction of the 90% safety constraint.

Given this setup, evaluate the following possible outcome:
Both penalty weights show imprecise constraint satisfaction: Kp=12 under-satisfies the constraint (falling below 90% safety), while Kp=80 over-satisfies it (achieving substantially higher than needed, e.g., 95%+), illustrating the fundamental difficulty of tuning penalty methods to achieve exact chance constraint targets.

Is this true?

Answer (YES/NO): NO